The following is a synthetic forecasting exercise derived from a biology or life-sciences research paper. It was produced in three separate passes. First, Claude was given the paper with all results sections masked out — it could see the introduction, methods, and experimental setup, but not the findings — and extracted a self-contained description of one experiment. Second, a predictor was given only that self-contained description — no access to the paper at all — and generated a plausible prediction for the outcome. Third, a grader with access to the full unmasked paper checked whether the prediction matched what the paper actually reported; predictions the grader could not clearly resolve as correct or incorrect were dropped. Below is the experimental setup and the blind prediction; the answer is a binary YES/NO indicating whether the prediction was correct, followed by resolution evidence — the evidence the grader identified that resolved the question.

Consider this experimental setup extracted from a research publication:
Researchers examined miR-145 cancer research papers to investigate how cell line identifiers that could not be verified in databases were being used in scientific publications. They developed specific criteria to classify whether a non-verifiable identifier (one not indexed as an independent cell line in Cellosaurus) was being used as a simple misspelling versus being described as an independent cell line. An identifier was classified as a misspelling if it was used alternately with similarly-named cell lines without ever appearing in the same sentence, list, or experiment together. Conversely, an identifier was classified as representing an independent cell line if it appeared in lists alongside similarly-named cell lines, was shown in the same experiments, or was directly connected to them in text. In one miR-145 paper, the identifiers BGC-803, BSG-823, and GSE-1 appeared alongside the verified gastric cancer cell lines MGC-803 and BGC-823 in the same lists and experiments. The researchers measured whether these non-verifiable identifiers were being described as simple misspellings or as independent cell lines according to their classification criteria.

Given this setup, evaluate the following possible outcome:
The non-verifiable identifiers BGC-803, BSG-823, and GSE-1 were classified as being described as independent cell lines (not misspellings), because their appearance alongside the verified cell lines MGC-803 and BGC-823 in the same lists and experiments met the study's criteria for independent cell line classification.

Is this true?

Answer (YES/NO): YES